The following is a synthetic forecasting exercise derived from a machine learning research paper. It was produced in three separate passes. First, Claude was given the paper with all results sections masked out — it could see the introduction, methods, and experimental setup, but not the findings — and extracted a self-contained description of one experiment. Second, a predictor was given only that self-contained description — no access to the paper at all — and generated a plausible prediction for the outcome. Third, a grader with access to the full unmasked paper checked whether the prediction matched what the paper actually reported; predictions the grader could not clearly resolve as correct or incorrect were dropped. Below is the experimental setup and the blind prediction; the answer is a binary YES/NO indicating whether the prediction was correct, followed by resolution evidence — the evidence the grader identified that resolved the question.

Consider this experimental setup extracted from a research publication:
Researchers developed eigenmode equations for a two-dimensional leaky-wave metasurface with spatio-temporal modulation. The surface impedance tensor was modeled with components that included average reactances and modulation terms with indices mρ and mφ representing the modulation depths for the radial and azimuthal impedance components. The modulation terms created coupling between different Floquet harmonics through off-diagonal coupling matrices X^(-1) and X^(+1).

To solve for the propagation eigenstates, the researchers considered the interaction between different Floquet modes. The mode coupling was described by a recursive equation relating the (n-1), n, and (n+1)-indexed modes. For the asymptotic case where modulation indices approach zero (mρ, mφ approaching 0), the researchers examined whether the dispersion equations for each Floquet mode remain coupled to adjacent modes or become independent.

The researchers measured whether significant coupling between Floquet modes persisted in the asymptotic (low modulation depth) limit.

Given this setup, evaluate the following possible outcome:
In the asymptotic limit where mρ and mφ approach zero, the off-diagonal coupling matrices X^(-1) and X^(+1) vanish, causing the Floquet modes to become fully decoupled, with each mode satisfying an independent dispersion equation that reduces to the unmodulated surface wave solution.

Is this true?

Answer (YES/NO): YES